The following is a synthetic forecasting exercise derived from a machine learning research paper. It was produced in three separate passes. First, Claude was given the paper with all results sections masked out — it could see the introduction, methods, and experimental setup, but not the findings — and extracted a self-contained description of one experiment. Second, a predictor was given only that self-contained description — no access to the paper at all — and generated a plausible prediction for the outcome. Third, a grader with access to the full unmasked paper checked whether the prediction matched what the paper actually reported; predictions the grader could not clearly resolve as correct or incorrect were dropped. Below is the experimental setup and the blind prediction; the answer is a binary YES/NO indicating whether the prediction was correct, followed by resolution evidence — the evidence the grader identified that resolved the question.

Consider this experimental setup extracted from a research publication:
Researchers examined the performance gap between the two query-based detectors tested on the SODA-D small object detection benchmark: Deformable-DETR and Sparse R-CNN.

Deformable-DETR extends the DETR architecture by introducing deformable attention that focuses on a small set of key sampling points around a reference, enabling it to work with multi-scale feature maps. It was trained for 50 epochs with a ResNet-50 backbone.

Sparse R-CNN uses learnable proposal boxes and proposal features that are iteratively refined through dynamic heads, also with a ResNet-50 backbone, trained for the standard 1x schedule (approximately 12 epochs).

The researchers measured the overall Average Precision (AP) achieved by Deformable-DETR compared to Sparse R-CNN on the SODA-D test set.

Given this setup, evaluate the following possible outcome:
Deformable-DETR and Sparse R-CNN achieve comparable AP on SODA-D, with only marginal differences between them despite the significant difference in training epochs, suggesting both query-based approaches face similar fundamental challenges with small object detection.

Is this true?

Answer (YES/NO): NO